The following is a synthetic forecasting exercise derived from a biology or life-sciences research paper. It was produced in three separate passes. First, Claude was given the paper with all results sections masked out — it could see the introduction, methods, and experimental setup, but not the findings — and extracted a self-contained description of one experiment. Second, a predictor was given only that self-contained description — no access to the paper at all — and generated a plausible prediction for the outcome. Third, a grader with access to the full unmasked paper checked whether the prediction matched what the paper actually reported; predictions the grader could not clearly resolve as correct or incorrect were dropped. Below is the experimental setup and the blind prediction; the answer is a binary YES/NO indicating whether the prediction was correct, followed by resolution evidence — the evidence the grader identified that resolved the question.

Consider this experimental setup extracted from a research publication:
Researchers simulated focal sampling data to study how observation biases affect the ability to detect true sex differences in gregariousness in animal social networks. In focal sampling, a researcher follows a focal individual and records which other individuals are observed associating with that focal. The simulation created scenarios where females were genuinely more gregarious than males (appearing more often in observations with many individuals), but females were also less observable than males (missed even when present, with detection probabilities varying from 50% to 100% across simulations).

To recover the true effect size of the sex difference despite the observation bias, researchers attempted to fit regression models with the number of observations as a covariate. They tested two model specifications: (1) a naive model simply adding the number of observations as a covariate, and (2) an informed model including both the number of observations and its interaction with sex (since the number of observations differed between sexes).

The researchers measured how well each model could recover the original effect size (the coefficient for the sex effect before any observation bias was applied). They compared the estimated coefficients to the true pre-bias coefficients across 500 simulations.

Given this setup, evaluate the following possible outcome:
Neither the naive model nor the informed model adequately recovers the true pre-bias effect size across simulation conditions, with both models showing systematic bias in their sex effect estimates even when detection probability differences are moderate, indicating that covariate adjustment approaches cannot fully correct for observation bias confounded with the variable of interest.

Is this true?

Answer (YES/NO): YES